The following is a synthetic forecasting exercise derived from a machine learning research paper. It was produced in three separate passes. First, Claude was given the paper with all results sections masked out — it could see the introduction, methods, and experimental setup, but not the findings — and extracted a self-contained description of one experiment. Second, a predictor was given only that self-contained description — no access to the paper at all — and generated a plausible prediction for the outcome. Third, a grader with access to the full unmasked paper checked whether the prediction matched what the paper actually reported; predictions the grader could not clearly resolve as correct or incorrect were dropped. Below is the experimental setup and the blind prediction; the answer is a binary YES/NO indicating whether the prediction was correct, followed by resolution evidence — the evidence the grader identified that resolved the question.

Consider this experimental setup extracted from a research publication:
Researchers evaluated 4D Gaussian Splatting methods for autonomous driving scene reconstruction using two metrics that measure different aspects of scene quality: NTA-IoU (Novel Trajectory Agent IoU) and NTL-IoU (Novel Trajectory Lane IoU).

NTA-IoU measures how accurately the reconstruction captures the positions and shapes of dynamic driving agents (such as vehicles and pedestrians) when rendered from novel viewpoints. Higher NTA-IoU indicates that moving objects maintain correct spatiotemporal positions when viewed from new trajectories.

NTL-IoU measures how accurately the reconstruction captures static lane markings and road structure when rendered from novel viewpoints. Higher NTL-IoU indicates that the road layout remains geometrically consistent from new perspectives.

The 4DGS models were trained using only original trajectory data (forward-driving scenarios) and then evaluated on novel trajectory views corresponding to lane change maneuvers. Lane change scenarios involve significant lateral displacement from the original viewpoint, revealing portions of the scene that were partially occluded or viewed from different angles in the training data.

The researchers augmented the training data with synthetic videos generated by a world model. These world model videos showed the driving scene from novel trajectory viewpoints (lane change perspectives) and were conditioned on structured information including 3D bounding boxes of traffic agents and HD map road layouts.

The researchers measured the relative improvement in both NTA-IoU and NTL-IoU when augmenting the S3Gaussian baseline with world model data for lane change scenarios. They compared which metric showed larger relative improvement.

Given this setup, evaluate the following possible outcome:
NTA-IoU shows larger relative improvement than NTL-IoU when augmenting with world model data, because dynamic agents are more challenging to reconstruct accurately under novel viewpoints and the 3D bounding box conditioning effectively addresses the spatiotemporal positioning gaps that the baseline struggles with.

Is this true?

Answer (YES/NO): YES